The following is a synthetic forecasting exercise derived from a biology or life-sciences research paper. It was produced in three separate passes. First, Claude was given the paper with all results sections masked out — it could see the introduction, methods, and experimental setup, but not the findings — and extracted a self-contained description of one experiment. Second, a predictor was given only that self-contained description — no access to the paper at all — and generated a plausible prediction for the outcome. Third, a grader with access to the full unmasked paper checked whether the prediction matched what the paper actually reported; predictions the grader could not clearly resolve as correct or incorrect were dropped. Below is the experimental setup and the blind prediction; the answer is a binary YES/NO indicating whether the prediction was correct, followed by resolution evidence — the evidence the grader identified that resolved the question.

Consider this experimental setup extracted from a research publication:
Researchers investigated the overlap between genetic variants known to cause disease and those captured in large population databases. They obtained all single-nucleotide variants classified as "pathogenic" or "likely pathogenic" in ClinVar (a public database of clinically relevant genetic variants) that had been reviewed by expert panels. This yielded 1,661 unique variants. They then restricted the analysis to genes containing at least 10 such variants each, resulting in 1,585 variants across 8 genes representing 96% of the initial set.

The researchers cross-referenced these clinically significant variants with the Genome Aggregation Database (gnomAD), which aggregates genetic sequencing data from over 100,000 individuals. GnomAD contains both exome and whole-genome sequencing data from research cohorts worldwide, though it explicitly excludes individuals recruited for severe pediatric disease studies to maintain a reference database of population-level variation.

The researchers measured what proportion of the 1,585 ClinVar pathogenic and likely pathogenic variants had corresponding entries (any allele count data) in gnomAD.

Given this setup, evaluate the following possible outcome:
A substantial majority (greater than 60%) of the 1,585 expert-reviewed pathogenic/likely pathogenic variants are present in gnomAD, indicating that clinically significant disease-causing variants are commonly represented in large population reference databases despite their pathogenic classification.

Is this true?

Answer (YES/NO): NO